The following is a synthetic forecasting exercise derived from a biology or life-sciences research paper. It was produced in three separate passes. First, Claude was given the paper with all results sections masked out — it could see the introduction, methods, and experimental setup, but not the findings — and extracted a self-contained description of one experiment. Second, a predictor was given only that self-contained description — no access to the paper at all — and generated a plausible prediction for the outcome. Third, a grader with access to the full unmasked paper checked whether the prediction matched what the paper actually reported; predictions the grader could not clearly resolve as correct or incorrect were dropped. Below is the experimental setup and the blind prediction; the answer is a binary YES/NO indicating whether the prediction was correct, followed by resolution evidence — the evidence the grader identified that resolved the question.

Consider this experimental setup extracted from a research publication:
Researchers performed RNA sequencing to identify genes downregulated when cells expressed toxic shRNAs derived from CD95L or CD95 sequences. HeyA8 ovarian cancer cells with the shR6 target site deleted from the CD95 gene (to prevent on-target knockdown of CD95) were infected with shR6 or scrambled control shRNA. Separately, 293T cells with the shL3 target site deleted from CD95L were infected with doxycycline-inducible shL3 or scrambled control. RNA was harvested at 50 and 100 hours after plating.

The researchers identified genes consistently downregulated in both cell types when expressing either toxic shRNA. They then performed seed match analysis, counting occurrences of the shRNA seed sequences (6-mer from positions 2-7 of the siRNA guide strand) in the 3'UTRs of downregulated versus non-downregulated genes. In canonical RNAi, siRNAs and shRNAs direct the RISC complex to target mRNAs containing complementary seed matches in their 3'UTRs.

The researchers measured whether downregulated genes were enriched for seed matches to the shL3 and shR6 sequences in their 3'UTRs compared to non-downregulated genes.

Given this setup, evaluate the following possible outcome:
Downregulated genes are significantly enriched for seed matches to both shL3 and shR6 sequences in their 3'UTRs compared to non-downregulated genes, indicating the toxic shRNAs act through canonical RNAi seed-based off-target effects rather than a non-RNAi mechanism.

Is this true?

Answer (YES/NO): YES